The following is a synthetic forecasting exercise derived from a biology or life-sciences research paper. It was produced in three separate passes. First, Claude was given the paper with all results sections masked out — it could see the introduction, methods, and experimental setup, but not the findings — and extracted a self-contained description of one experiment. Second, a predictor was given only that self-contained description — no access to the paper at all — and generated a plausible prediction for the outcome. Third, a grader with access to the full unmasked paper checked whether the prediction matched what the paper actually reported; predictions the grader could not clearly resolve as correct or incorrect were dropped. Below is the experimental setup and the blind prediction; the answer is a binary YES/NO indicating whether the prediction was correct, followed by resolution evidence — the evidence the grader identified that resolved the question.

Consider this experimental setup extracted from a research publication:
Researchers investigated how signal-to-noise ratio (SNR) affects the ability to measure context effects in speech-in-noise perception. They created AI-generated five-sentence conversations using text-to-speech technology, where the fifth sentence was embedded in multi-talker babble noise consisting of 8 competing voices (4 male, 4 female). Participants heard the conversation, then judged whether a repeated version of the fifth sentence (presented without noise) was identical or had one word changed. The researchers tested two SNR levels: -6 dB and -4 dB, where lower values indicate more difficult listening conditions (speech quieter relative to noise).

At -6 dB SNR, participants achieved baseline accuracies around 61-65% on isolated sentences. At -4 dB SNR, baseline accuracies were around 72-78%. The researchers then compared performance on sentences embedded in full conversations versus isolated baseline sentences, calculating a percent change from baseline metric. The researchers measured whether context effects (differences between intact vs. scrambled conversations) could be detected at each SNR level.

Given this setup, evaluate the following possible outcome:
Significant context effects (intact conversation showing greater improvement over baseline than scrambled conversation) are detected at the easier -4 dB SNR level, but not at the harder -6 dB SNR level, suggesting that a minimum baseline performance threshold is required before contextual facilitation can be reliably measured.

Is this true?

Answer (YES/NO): NO